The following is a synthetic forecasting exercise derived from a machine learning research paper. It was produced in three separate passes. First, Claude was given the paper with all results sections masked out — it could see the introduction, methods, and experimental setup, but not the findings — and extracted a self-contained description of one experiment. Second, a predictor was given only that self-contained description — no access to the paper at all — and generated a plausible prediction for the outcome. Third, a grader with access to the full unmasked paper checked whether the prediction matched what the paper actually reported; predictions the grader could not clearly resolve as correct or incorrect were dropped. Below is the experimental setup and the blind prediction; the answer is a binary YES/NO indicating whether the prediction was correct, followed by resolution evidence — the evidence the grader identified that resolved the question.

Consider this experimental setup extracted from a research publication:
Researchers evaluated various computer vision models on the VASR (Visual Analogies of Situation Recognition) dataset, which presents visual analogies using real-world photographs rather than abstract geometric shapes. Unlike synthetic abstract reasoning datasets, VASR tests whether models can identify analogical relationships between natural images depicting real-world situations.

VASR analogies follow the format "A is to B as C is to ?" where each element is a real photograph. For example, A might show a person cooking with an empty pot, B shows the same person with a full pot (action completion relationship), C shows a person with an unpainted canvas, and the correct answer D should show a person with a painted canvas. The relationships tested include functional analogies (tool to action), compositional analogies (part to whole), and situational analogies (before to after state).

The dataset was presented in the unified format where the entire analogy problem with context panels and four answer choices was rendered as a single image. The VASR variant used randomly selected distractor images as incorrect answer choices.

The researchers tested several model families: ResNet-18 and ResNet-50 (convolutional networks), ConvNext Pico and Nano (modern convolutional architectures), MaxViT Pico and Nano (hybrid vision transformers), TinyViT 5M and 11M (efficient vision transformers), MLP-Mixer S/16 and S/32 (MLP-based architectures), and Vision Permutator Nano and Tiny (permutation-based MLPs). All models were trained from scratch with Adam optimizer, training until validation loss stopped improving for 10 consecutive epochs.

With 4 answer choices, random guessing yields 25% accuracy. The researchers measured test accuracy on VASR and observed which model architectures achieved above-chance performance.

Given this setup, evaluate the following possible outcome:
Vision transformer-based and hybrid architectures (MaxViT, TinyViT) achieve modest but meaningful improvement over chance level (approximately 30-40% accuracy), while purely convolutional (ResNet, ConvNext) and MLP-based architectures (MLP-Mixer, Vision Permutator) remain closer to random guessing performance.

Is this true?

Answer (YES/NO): NO